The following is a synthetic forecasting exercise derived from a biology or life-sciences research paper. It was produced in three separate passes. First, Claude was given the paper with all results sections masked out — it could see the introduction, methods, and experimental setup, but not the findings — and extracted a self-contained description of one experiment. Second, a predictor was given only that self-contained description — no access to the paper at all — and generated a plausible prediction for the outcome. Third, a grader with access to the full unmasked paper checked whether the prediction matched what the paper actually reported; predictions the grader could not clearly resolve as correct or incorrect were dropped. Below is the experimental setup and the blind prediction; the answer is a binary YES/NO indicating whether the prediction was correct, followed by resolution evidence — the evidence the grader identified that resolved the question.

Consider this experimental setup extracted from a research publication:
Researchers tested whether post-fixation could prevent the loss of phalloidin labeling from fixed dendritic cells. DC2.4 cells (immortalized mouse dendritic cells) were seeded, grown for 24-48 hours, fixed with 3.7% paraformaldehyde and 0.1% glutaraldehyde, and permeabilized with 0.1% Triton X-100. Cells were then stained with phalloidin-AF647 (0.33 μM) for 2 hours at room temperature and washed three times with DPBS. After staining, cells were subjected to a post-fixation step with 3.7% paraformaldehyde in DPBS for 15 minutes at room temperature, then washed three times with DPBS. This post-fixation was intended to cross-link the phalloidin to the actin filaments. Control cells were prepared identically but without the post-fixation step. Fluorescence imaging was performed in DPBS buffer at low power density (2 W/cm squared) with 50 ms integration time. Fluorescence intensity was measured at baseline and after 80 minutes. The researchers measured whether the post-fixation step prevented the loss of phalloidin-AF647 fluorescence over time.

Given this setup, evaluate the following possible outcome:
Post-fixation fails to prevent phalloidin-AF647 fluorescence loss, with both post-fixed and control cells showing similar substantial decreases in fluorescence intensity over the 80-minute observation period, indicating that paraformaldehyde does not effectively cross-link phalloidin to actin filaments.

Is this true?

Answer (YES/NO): YES